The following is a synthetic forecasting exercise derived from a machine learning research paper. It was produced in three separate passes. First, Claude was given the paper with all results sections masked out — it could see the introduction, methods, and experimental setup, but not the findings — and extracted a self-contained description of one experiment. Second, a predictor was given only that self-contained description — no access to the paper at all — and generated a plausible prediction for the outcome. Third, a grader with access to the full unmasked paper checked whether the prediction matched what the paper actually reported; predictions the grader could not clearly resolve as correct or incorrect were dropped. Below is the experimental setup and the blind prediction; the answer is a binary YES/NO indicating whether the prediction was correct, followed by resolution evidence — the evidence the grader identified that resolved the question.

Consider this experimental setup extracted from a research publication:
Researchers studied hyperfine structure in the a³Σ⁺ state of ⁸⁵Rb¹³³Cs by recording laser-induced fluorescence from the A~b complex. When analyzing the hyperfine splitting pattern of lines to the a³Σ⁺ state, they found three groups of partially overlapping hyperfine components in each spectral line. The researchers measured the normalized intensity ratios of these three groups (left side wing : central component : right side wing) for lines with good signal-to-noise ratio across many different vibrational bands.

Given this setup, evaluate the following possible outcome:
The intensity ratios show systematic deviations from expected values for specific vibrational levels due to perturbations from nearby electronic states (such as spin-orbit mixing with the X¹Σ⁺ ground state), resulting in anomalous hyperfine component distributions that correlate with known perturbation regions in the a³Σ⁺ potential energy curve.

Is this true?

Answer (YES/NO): NO